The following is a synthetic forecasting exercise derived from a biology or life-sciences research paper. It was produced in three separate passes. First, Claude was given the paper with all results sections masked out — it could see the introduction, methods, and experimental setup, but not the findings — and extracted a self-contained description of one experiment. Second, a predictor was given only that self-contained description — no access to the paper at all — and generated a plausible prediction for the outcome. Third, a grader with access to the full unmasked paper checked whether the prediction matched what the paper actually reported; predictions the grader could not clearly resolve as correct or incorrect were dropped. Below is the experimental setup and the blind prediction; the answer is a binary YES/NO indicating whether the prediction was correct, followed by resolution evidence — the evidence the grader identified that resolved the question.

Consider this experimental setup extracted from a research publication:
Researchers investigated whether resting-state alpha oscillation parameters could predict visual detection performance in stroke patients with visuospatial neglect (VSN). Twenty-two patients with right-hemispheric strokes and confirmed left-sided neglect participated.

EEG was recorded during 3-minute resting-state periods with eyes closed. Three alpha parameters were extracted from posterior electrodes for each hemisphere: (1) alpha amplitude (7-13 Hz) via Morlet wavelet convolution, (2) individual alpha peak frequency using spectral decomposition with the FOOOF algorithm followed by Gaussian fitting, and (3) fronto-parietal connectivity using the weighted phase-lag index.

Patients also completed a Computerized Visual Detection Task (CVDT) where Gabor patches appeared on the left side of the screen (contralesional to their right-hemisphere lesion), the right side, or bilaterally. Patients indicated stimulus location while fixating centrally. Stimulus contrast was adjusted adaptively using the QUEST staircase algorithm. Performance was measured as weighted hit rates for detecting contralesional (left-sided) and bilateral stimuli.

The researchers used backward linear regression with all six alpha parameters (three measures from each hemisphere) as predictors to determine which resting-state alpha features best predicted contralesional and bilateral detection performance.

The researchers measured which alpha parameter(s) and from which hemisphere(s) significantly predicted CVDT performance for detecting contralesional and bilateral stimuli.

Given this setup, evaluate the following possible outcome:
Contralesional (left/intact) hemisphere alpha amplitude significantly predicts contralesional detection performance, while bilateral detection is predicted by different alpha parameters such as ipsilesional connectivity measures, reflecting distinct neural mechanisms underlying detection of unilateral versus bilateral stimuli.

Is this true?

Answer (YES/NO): NO